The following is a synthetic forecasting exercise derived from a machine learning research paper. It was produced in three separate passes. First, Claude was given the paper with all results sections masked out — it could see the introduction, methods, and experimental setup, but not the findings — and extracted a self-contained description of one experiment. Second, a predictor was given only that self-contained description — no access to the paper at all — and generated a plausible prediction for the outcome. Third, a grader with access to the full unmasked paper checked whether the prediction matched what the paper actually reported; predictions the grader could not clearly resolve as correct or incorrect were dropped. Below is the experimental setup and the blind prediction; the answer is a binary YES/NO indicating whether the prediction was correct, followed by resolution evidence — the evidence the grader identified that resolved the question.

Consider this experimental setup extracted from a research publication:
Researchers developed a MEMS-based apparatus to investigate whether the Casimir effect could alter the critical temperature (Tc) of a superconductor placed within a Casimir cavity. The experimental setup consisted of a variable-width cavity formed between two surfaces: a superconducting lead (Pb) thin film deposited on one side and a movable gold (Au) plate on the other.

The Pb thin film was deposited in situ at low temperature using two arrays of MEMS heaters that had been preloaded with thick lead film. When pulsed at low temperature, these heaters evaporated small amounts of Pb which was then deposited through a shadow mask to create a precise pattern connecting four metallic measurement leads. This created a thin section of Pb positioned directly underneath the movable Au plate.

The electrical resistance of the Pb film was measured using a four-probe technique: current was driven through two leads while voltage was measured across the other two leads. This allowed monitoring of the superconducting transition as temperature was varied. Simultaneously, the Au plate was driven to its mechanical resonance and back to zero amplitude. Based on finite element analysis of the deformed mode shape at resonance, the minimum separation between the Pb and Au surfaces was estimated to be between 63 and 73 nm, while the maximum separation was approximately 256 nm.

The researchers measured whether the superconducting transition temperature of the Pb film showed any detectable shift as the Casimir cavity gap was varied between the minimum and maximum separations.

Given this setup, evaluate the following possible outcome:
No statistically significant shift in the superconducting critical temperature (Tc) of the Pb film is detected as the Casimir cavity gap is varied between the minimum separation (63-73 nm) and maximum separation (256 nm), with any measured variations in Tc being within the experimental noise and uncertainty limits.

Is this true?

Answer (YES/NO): YES